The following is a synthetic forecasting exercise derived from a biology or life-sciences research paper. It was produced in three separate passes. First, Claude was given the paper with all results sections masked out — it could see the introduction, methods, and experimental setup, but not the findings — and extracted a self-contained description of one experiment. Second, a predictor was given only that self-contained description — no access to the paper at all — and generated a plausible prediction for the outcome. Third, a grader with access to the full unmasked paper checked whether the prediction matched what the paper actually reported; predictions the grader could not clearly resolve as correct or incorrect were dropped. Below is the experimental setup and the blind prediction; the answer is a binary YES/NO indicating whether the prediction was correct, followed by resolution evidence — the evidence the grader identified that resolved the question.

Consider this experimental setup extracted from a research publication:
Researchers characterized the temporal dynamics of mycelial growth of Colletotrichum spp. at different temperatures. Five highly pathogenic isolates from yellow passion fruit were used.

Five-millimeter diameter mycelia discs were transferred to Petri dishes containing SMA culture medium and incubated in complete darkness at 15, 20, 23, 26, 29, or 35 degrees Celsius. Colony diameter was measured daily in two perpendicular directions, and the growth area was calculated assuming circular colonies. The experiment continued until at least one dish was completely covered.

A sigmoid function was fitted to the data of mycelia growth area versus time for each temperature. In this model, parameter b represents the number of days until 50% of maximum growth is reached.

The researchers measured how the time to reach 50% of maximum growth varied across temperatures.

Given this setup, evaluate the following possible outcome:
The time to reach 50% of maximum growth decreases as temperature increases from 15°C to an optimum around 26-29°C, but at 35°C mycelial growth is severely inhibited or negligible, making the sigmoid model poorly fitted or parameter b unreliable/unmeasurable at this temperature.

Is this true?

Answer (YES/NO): YES